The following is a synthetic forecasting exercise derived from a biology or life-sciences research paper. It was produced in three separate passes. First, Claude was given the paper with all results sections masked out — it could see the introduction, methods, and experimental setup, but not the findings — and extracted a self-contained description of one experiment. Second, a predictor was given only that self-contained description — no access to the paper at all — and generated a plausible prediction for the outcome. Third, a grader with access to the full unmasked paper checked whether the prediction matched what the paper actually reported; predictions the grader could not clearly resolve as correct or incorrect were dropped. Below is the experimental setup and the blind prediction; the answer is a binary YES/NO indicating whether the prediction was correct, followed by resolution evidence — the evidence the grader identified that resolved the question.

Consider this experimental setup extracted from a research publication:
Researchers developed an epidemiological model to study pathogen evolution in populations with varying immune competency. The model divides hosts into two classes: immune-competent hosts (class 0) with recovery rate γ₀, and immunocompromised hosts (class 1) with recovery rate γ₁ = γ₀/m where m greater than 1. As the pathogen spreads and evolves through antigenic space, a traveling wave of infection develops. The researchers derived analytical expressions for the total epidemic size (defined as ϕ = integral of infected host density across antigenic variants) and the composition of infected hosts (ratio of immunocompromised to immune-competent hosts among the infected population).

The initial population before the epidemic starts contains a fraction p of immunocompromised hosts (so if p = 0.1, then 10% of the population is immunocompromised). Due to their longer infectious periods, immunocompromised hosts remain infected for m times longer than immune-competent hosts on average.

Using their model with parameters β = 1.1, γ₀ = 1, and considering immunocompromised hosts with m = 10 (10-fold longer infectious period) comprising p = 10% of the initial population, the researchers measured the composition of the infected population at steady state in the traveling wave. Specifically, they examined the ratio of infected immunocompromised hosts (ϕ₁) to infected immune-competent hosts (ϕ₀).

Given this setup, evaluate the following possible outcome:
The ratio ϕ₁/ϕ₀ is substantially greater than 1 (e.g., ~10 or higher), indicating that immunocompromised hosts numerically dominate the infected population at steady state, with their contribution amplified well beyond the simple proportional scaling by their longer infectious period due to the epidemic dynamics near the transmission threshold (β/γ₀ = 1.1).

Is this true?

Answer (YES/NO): NO